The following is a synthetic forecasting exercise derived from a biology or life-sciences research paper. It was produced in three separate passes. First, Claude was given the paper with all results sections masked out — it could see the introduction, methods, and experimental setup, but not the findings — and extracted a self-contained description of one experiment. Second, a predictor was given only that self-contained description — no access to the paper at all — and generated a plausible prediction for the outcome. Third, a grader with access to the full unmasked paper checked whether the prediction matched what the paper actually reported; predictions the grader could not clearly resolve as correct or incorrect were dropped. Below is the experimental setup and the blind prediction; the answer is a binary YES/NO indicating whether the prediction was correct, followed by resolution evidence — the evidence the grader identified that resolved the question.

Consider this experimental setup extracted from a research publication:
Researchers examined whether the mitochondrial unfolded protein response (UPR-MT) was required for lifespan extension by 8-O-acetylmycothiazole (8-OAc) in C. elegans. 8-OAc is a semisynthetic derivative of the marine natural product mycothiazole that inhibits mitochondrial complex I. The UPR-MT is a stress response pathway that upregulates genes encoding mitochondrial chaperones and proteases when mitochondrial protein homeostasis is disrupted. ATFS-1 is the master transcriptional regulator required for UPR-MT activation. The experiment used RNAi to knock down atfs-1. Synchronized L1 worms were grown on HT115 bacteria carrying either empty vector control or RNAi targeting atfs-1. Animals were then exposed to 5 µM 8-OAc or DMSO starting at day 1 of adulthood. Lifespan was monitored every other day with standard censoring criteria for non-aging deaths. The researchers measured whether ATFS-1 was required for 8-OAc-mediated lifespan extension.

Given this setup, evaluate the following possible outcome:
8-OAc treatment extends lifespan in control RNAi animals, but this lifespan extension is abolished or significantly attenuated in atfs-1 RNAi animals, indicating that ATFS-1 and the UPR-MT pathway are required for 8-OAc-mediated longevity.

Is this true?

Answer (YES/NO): NO